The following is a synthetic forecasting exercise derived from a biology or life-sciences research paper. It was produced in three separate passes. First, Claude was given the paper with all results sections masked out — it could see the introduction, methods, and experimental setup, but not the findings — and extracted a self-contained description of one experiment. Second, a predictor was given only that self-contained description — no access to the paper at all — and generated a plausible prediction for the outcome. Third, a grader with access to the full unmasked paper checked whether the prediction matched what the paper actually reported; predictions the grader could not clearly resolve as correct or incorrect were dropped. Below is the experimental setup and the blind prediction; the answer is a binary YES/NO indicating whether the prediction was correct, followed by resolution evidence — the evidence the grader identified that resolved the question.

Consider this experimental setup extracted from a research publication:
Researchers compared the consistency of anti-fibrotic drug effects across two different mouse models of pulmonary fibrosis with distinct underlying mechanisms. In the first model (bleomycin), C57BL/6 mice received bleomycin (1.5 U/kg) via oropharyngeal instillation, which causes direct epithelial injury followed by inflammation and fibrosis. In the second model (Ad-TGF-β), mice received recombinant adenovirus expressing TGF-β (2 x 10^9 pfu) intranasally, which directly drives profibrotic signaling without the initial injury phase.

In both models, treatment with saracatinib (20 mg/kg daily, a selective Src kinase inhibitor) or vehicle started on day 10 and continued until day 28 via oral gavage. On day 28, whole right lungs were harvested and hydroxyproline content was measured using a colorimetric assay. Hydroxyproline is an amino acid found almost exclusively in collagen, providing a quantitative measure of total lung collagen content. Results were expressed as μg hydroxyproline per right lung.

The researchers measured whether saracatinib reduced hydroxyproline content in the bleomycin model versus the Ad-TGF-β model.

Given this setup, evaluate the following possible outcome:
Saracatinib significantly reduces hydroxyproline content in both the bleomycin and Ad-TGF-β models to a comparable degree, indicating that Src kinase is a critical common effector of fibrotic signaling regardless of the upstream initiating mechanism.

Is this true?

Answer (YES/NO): YES